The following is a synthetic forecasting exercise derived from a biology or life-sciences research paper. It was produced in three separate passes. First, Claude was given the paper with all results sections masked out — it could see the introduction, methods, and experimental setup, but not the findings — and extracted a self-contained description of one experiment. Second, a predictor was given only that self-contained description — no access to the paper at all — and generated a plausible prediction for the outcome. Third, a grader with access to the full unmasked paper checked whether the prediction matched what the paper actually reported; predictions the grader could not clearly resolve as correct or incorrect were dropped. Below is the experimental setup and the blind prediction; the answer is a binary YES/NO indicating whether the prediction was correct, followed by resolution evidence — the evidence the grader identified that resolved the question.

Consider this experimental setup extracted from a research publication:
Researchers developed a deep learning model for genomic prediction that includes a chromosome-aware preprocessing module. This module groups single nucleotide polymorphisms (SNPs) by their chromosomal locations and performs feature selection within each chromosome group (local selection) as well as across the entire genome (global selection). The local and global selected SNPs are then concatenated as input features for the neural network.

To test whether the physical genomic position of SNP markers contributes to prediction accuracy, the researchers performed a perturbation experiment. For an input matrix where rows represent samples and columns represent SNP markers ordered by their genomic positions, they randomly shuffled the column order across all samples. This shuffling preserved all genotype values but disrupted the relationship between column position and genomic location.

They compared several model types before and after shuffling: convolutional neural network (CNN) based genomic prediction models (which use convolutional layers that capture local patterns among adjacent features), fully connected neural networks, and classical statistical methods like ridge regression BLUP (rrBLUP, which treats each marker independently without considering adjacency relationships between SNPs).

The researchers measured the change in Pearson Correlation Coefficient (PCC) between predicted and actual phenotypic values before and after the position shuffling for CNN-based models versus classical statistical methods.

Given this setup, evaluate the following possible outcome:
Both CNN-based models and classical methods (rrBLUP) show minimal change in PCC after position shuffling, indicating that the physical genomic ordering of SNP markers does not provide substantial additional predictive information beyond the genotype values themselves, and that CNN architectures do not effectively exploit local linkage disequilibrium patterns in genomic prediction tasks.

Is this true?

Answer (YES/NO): NO